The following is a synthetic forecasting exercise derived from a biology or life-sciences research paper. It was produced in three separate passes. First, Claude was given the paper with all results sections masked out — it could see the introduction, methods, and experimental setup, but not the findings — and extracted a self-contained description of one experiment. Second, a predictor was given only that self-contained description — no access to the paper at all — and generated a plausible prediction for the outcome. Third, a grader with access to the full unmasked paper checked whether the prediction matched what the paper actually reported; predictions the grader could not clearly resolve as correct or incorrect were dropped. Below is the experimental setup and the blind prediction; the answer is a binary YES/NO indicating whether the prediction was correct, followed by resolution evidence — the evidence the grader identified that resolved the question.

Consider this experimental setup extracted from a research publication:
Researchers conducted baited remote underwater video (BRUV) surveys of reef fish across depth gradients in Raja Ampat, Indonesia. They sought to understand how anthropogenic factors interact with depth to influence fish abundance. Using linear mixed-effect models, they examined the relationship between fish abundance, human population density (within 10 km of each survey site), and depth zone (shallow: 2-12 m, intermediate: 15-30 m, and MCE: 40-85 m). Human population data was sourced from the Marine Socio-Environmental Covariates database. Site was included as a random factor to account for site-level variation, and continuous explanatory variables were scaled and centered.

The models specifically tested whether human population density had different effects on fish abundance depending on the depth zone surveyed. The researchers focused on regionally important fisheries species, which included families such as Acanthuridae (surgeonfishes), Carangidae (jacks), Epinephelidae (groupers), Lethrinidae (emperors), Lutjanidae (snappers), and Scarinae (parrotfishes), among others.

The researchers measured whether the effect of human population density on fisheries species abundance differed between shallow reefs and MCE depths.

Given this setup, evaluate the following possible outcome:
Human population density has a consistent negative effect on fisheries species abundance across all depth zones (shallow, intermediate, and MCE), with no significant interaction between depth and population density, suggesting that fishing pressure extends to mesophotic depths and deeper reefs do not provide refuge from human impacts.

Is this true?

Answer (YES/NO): NO